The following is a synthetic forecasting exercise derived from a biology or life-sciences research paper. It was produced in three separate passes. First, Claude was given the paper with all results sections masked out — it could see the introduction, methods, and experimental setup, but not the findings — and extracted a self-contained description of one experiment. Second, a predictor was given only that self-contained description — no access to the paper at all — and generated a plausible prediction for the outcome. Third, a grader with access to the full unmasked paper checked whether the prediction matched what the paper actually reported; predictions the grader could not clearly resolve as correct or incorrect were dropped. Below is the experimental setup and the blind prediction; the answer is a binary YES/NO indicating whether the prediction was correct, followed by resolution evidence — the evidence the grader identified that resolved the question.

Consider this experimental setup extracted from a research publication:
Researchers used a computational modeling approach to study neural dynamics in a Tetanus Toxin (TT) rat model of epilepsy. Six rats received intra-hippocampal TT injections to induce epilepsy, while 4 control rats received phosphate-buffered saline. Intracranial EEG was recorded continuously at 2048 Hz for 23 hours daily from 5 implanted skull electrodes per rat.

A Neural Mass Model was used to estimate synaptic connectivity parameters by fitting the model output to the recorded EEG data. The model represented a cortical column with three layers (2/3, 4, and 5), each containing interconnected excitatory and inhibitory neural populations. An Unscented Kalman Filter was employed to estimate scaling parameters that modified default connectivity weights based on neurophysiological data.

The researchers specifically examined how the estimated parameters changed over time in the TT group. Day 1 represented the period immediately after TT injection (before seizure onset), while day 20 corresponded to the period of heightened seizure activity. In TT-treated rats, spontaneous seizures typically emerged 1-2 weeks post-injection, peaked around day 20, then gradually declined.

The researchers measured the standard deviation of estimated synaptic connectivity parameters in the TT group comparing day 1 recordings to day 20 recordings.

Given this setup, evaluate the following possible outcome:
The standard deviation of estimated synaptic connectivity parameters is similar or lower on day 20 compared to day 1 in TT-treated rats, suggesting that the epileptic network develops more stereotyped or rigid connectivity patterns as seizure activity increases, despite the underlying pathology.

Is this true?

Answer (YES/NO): YES